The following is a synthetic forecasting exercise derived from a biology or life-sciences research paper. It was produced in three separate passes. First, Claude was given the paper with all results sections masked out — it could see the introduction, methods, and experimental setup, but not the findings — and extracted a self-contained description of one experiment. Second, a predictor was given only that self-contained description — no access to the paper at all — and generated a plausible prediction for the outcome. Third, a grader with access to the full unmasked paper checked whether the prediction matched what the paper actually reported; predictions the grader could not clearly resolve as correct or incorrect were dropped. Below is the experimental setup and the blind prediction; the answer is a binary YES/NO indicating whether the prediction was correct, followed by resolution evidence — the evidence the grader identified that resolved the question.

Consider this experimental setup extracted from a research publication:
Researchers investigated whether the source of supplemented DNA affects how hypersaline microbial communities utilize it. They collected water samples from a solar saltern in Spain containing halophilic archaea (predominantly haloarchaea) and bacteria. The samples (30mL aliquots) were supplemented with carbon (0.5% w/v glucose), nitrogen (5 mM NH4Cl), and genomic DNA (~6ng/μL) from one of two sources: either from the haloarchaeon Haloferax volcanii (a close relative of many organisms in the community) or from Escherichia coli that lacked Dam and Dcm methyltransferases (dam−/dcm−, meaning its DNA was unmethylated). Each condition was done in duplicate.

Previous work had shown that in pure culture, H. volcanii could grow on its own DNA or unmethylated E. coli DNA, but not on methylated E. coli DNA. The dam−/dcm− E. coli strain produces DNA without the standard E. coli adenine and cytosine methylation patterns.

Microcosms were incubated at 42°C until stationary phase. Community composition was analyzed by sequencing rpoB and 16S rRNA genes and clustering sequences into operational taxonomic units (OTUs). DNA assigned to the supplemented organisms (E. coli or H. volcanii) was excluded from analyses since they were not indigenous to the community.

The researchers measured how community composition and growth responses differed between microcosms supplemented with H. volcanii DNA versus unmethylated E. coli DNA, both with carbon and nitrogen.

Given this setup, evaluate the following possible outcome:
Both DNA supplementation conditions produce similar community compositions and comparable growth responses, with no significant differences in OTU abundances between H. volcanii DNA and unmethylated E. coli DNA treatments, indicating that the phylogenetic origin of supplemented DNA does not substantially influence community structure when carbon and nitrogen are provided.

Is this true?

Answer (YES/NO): YES